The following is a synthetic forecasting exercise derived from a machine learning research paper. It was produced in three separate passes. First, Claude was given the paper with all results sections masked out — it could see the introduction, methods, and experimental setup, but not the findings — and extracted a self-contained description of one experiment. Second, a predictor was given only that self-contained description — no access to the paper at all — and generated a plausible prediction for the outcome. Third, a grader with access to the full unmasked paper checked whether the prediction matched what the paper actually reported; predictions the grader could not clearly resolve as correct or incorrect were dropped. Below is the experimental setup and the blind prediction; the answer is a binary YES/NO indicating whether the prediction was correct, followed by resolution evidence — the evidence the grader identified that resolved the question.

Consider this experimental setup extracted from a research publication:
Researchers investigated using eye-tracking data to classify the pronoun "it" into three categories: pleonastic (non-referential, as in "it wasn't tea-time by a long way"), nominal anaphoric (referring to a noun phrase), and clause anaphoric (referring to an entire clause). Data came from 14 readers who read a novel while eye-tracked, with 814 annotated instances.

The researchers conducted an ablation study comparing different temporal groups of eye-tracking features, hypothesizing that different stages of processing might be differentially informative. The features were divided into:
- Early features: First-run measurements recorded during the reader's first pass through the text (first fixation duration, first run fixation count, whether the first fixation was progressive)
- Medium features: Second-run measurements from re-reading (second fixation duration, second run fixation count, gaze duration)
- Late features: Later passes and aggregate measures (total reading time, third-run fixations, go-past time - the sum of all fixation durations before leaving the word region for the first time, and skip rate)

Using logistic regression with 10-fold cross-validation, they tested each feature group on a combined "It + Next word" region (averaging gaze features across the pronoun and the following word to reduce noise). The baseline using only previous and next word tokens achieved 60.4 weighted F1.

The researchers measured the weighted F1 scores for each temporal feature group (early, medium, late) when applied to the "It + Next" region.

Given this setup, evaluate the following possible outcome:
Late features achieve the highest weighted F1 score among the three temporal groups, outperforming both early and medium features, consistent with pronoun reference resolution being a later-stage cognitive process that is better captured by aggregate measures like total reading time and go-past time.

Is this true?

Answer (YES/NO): YES